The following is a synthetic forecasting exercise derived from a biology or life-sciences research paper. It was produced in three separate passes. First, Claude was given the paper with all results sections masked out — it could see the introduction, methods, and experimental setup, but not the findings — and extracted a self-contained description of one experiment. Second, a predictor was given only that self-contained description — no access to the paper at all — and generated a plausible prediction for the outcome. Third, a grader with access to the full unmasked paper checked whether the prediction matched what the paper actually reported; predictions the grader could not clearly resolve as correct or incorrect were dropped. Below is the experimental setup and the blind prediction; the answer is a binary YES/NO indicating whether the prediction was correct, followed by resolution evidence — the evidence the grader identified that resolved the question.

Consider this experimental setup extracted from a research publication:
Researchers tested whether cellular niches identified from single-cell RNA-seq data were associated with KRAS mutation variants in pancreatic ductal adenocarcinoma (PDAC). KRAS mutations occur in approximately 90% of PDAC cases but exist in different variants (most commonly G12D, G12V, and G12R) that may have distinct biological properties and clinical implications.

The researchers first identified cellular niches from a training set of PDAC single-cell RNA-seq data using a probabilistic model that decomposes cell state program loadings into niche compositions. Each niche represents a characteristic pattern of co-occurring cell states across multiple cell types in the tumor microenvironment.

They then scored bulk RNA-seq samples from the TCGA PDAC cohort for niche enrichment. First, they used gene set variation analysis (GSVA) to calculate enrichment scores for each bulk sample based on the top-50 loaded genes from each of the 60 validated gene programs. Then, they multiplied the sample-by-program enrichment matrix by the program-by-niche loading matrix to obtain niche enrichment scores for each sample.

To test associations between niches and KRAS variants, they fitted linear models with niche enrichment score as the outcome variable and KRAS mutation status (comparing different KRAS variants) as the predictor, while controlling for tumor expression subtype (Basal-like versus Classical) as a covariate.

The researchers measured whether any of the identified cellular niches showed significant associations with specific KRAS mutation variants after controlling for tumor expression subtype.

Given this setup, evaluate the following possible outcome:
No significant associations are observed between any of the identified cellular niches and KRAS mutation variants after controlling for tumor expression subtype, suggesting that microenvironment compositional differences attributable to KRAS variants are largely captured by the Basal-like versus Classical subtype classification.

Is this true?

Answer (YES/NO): NO